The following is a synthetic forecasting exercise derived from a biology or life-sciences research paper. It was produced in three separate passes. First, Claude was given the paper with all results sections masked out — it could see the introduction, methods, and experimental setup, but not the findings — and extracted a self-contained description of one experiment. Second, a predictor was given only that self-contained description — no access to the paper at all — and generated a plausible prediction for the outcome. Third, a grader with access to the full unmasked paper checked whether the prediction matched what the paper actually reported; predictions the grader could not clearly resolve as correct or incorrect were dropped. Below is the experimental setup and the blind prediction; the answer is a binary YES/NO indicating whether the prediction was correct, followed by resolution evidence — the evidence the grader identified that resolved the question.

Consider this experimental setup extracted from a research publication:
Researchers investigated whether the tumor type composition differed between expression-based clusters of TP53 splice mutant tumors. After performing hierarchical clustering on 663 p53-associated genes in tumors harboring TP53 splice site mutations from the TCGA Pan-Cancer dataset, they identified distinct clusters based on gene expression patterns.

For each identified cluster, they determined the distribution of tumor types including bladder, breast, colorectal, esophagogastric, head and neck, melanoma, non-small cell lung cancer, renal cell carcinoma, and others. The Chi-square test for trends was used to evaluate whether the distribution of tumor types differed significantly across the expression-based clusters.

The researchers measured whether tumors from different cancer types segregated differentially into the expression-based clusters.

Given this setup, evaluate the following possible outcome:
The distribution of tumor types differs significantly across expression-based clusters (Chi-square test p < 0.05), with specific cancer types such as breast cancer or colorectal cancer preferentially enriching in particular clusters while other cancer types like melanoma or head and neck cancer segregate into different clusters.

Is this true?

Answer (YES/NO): NO